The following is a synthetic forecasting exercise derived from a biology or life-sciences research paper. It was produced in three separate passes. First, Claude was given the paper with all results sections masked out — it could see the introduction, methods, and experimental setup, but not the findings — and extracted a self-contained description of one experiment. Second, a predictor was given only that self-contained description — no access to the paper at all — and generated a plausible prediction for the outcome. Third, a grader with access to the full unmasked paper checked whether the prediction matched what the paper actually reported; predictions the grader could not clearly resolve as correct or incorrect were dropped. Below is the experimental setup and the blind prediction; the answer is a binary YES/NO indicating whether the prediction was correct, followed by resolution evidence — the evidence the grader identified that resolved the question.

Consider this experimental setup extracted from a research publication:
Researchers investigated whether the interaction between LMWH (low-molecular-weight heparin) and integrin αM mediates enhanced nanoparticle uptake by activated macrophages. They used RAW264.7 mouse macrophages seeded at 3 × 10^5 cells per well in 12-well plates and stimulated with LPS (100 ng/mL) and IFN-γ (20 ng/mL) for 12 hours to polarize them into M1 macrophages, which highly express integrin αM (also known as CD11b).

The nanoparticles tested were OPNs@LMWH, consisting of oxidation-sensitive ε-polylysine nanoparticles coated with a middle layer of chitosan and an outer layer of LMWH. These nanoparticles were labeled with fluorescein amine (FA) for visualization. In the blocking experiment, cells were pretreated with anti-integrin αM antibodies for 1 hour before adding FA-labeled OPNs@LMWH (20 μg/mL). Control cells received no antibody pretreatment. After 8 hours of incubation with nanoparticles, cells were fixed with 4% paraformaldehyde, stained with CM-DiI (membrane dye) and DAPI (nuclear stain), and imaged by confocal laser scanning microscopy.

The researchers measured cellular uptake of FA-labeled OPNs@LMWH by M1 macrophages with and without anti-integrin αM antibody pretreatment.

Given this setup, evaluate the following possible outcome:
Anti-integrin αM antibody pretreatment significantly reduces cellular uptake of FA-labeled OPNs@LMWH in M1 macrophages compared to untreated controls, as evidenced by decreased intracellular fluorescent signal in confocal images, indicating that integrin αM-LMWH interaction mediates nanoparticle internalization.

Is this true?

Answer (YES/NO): YES